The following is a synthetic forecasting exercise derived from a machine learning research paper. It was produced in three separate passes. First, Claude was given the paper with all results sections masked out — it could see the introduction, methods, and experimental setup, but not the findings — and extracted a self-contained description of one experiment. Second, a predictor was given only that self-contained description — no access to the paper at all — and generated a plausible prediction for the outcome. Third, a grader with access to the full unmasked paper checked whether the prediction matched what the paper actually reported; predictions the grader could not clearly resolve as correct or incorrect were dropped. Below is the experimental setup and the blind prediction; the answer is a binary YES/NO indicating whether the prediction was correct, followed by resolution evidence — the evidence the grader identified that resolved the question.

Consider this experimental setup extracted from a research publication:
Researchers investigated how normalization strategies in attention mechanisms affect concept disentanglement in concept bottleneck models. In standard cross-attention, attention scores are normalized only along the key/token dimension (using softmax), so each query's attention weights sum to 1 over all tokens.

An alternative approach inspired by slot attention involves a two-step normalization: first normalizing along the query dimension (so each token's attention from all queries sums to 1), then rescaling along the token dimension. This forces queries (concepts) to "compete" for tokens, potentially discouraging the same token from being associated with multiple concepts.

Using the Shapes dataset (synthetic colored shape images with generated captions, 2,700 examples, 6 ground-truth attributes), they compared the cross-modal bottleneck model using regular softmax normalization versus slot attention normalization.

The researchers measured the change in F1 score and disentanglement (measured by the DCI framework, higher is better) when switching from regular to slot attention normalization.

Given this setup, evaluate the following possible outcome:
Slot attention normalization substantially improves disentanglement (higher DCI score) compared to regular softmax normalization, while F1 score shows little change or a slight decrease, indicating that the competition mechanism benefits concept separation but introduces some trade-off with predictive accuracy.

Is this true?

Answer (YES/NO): NO